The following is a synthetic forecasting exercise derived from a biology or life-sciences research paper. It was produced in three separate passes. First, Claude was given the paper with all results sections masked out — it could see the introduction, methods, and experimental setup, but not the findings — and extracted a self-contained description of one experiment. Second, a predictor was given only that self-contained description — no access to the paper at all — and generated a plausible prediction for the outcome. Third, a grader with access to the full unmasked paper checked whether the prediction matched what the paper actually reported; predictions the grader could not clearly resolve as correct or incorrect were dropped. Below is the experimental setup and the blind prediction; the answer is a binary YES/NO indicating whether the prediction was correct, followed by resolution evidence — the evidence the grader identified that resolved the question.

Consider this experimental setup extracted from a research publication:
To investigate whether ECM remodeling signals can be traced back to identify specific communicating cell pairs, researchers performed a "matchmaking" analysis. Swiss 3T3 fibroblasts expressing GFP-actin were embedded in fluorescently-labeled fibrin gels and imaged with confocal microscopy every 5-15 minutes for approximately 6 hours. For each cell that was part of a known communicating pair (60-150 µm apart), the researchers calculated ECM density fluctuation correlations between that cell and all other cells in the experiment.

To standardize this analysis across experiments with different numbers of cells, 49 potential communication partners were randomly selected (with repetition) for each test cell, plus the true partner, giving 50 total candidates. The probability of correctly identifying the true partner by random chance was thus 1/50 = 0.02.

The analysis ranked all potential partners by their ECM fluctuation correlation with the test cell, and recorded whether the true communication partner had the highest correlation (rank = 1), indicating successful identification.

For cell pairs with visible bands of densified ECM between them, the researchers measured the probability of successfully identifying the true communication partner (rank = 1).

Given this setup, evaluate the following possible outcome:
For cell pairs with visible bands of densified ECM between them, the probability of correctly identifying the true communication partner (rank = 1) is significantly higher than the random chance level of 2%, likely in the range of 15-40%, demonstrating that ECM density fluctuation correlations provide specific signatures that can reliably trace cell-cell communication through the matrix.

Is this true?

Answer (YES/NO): NO